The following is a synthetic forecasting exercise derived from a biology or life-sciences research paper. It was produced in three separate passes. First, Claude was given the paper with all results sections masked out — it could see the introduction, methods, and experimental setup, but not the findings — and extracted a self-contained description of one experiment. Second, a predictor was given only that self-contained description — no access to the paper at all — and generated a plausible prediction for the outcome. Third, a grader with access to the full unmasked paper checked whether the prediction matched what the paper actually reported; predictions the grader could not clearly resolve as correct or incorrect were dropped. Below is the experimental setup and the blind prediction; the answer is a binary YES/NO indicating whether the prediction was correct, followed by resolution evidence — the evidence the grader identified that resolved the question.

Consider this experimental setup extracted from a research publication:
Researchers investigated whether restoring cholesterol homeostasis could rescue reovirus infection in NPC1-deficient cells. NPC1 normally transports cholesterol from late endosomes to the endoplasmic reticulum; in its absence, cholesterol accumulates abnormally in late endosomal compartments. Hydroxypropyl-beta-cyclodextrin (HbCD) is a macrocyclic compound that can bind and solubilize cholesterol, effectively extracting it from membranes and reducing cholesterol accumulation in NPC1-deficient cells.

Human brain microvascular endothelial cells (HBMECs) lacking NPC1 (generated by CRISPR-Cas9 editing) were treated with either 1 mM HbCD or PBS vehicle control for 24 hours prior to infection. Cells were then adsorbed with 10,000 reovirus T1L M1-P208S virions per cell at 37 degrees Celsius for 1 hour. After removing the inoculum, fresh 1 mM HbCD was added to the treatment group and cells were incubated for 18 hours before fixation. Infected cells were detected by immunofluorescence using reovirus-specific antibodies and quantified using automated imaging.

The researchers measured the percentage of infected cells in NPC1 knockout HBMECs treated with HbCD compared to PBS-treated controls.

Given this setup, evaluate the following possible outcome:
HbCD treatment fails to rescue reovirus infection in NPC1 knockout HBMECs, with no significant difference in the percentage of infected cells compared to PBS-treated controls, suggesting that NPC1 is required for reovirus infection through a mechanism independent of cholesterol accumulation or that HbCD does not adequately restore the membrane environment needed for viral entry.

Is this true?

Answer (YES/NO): NO